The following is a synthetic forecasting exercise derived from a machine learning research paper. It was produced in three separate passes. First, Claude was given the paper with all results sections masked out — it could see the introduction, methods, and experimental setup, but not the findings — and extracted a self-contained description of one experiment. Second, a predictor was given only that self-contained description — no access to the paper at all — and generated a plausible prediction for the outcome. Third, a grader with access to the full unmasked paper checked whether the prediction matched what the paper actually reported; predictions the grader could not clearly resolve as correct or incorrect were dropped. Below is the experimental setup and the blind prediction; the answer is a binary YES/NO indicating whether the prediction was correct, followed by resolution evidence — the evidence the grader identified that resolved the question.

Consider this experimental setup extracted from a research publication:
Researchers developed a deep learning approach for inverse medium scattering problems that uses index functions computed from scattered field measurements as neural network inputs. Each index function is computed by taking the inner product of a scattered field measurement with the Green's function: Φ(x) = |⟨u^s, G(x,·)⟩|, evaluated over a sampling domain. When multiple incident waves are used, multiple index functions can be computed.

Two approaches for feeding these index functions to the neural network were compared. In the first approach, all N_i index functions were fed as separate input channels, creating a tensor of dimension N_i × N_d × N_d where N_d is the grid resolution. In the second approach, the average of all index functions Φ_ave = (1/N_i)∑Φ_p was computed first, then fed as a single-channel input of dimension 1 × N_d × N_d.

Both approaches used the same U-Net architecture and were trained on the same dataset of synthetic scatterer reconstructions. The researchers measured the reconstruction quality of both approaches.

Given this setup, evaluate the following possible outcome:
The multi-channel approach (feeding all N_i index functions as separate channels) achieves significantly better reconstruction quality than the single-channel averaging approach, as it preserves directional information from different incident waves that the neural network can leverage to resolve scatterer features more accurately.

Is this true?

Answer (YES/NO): YES